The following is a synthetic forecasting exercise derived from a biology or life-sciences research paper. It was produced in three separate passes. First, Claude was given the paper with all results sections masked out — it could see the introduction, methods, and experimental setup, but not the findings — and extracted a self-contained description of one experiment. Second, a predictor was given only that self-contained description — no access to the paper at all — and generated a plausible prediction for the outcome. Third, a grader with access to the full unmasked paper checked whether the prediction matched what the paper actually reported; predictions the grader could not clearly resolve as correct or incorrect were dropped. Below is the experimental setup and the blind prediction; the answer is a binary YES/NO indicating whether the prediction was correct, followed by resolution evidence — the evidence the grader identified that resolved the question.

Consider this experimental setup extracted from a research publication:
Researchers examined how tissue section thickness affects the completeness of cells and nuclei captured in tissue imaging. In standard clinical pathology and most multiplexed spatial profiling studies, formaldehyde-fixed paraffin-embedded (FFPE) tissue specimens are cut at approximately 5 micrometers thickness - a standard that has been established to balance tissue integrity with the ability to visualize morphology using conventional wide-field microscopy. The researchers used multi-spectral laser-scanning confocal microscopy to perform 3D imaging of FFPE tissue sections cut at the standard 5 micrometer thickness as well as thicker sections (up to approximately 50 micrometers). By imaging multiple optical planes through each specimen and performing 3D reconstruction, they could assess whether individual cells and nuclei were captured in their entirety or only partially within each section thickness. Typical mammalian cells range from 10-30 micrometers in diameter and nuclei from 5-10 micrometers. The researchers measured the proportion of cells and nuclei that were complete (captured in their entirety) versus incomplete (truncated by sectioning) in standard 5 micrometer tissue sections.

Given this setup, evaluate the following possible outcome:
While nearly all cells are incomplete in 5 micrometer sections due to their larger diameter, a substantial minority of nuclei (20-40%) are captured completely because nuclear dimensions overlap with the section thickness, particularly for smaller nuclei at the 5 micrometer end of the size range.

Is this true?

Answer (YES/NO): NO